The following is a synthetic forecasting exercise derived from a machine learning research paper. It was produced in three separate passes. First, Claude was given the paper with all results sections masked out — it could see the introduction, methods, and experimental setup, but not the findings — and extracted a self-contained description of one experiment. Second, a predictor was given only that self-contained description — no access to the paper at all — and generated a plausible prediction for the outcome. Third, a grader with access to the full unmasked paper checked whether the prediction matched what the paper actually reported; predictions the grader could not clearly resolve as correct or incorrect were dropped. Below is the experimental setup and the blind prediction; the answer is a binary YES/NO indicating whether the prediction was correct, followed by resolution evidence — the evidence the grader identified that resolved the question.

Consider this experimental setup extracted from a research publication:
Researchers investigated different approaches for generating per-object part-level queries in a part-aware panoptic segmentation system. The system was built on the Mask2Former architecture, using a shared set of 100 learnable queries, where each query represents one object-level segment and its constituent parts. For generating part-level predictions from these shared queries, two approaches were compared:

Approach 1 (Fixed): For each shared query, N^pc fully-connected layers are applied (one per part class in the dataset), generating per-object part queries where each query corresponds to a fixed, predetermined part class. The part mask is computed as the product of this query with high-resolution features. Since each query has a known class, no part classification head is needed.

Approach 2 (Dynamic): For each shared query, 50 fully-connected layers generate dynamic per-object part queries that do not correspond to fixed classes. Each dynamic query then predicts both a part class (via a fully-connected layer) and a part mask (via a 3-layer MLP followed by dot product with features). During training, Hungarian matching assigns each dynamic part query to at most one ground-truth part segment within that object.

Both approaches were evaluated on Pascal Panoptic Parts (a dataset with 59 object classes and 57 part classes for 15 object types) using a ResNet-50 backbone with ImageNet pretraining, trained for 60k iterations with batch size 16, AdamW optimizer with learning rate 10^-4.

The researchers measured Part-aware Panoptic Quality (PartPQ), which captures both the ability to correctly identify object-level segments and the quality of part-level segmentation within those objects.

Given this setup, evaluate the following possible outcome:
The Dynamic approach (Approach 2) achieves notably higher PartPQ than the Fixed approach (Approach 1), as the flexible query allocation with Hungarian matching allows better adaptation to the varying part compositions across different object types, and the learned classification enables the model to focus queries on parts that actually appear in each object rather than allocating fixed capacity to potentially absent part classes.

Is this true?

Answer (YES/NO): NO